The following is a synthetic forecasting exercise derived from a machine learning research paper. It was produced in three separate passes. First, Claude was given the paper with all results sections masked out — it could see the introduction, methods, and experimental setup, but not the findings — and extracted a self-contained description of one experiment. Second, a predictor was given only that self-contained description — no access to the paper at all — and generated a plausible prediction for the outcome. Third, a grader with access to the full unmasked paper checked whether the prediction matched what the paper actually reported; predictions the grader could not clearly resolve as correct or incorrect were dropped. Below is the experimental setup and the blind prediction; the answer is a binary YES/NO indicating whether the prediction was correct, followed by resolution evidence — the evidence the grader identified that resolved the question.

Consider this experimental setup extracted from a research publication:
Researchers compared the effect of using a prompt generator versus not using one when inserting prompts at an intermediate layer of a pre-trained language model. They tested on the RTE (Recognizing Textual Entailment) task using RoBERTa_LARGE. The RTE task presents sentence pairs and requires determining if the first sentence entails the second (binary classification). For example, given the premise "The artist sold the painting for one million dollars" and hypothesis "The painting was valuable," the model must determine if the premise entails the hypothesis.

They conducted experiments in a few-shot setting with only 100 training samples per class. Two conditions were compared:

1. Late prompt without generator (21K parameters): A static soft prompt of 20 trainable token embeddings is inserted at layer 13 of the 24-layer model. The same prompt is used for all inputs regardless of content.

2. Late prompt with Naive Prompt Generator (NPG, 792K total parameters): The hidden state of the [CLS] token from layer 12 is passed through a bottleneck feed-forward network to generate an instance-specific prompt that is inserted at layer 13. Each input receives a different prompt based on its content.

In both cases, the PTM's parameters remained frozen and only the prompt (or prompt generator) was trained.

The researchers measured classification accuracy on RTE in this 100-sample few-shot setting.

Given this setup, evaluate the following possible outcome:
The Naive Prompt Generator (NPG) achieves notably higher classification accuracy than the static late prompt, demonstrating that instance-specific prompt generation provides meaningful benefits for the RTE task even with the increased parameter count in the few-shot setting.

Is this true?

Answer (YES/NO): YES